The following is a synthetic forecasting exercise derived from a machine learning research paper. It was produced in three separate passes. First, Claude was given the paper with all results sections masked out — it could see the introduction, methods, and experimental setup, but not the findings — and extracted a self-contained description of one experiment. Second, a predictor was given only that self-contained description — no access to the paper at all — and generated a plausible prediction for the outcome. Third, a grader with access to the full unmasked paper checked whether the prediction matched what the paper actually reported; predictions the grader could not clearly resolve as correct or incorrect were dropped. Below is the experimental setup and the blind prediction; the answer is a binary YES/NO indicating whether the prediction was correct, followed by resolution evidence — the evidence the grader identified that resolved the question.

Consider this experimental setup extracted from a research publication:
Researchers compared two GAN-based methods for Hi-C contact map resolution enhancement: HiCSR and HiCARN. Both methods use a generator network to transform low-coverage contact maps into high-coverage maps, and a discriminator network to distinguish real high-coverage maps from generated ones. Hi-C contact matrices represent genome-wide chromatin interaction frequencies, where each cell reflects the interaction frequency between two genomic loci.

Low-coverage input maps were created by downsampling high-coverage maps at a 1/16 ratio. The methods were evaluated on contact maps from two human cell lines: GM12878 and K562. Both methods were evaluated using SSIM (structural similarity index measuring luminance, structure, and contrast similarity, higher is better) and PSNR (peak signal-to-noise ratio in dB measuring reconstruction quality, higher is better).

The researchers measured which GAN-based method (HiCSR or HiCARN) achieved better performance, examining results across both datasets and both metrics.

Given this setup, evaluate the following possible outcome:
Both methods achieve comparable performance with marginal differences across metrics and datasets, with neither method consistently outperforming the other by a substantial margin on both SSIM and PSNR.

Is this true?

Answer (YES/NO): NO